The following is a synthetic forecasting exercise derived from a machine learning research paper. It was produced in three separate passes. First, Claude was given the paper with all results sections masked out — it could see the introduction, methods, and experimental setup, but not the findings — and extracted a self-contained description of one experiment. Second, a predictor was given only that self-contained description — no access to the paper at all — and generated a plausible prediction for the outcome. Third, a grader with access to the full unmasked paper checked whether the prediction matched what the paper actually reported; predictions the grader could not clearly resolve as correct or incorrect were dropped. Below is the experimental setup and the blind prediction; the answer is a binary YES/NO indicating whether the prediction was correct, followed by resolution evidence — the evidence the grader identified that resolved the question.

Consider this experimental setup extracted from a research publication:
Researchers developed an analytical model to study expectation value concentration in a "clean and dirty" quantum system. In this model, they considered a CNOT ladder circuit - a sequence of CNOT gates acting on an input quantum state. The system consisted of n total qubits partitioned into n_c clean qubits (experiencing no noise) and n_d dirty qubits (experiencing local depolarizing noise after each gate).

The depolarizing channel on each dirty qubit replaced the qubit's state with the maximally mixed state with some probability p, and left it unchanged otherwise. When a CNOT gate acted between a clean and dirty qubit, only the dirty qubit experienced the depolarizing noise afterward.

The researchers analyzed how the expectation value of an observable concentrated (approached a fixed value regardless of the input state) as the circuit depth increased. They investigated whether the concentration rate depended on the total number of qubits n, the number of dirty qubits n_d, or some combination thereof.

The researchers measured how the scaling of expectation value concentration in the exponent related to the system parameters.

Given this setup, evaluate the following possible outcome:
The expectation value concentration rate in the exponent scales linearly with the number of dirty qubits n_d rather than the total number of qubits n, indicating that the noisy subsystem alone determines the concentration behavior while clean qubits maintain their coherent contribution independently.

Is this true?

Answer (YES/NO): NO